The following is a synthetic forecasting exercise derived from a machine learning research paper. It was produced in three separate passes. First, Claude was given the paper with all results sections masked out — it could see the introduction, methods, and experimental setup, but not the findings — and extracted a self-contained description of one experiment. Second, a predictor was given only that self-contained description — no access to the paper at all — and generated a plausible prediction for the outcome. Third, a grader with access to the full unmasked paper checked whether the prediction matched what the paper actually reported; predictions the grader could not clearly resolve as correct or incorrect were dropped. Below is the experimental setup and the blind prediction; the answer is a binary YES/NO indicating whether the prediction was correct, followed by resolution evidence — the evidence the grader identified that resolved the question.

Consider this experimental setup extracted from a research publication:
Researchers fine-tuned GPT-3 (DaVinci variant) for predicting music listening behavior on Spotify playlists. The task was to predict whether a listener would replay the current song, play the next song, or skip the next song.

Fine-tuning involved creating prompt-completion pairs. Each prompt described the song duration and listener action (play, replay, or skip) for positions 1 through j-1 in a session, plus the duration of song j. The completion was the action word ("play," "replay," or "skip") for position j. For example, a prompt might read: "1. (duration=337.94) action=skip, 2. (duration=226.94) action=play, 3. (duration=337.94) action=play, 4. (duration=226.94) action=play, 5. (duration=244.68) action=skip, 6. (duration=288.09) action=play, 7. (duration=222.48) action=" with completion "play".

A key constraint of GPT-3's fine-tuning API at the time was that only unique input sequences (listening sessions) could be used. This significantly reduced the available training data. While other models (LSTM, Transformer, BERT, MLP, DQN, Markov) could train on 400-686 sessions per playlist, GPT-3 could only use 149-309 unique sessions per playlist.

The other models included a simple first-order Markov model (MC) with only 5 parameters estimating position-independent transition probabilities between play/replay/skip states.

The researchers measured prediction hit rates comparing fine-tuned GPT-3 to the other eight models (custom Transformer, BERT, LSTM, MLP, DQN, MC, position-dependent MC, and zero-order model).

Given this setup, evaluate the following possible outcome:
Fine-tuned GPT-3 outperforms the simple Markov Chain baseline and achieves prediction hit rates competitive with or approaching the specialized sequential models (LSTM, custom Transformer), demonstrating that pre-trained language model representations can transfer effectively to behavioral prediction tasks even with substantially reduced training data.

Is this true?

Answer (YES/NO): NO